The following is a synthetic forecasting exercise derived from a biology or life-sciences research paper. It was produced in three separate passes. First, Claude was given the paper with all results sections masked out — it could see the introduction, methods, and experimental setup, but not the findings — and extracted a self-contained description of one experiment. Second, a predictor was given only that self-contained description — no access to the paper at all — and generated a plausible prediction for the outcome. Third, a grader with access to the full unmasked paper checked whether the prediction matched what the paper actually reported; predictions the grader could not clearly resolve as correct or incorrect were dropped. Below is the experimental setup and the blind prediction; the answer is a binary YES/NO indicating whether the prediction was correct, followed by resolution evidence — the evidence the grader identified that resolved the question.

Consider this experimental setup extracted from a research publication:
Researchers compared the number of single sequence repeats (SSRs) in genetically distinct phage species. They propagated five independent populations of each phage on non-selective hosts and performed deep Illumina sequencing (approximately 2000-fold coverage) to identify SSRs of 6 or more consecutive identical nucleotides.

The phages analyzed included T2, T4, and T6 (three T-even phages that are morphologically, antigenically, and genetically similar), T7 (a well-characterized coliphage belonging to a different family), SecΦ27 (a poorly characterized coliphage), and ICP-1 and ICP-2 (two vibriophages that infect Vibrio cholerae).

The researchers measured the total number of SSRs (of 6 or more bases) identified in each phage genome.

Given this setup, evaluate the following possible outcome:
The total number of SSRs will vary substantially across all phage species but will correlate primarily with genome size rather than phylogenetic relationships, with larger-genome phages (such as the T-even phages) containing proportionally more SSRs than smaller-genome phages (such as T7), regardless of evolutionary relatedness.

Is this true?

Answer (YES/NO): NO